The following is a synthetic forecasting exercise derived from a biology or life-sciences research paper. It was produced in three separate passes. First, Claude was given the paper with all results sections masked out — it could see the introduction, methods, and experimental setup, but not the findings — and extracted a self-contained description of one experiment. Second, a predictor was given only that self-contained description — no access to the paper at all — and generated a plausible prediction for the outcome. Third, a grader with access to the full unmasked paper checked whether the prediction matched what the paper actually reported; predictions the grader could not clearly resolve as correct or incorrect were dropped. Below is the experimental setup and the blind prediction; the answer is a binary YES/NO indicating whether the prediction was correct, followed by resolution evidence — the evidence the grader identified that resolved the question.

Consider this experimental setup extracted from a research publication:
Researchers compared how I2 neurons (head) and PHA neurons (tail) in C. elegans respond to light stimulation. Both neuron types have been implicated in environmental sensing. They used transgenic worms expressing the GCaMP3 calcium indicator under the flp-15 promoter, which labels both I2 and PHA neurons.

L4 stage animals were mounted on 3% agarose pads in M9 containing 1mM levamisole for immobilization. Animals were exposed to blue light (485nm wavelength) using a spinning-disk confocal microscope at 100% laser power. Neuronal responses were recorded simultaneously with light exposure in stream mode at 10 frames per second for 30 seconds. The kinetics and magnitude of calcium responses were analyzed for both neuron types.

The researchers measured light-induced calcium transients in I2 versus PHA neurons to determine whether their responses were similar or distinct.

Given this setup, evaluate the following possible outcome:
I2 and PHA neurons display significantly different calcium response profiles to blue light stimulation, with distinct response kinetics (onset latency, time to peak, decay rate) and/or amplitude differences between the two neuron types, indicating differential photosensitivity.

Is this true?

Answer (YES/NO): YES